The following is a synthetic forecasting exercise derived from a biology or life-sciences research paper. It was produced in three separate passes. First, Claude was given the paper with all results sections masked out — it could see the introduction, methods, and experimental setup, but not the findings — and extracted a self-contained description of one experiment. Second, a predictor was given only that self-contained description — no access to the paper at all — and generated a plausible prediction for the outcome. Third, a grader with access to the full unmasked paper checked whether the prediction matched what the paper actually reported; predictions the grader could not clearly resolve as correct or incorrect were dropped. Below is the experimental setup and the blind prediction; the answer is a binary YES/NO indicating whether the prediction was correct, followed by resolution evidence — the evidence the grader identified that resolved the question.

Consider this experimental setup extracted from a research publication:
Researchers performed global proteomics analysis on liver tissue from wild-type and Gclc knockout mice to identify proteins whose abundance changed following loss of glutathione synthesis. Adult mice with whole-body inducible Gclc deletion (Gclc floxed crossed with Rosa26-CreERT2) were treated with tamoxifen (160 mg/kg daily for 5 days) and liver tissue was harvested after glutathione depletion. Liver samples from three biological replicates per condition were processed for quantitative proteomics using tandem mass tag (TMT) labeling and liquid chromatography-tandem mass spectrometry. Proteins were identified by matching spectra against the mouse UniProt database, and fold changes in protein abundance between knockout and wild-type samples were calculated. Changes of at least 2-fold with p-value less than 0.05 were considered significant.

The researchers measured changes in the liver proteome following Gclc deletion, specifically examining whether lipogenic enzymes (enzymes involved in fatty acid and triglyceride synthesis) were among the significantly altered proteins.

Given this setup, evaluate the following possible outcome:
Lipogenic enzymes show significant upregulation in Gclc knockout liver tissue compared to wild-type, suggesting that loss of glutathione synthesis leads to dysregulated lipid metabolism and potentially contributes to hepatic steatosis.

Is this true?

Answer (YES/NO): NO